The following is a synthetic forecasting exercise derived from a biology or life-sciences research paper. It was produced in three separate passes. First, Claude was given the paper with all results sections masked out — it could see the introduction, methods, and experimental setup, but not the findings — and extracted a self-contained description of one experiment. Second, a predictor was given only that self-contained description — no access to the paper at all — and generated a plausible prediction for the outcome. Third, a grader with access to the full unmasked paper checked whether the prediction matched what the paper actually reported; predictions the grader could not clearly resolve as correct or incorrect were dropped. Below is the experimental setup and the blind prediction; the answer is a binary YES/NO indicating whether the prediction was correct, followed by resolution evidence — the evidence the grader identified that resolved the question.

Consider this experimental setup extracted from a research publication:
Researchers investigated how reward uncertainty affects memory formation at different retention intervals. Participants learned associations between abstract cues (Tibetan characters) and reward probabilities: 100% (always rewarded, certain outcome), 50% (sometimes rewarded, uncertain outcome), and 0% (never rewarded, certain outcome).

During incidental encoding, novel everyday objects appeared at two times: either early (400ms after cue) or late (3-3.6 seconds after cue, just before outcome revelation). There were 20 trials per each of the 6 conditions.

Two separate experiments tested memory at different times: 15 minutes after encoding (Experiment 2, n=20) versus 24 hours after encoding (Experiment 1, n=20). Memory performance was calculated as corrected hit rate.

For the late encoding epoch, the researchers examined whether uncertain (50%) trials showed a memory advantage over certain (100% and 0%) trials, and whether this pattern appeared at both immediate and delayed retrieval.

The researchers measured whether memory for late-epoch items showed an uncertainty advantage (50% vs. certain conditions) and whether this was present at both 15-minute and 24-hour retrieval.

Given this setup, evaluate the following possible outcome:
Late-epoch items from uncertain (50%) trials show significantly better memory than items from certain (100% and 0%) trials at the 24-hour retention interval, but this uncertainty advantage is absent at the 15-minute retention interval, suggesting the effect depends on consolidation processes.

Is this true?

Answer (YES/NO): NO